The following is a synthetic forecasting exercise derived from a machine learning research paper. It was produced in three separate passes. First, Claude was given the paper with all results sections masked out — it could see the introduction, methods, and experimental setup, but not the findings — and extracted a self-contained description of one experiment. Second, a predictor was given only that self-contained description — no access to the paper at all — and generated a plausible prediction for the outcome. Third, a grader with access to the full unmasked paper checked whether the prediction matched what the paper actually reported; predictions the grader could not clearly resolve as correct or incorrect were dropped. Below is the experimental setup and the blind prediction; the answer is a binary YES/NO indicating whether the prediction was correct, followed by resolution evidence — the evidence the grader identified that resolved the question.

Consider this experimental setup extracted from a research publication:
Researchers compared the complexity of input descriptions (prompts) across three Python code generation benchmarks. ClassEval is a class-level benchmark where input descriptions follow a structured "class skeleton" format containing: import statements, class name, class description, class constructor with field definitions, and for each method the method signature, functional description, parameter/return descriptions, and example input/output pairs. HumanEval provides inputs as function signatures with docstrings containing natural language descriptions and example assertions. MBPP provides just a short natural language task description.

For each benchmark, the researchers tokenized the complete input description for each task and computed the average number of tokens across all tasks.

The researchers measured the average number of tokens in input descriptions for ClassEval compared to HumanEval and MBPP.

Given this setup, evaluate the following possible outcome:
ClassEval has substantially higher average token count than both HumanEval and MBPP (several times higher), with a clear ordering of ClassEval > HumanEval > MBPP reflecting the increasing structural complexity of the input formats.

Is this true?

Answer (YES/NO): YES